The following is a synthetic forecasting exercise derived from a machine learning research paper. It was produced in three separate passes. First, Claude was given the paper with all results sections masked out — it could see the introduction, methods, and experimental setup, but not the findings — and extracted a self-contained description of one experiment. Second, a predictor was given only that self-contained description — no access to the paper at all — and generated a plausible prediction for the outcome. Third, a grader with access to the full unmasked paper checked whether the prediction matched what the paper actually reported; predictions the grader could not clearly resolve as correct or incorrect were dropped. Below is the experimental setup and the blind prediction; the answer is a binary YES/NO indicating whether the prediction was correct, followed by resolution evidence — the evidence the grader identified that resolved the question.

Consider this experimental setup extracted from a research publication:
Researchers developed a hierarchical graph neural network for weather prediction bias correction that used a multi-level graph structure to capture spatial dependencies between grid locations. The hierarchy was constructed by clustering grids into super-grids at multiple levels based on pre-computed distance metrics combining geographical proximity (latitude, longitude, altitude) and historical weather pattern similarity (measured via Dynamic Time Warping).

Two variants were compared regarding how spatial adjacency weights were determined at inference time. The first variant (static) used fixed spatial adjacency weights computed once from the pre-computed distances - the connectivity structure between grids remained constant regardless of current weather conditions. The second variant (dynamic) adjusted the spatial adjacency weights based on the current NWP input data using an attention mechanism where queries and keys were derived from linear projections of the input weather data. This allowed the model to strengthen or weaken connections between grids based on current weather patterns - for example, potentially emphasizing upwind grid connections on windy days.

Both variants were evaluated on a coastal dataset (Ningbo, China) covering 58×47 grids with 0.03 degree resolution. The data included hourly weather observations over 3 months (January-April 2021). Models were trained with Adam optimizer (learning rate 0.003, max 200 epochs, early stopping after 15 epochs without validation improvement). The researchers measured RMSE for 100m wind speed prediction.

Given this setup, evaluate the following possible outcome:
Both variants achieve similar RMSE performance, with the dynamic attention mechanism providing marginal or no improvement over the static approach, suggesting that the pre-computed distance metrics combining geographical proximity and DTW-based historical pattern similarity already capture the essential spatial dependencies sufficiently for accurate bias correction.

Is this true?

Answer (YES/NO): NO